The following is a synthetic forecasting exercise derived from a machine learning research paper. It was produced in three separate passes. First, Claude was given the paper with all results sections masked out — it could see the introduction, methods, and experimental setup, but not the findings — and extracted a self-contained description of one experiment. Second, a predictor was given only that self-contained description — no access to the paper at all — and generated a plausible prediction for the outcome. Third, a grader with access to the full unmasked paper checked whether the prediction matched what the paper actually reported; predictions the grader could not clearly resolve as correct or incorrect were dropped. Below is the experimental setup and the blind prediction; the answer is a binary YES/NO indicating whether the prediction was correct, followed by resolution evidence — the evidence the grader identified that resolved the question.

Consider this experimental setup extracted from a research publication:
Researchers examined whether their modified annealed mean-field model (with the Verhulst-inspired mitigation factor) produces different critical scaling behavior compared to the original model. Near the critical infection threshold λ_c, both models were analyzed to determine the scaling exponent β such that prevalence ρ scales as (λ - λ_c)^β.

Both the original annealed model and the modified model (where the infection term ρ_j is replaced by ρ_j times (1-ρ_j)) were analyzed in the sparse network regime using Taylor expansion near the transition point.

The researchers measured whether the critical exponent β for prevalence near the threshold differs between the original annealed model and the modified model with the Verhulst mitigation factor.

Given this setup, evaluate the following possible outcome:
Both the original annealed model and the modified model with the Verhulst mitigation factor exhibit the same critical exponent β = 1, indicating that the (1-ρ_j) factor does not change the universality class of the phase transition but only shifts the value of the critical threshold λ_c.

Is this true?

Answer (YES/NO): NO